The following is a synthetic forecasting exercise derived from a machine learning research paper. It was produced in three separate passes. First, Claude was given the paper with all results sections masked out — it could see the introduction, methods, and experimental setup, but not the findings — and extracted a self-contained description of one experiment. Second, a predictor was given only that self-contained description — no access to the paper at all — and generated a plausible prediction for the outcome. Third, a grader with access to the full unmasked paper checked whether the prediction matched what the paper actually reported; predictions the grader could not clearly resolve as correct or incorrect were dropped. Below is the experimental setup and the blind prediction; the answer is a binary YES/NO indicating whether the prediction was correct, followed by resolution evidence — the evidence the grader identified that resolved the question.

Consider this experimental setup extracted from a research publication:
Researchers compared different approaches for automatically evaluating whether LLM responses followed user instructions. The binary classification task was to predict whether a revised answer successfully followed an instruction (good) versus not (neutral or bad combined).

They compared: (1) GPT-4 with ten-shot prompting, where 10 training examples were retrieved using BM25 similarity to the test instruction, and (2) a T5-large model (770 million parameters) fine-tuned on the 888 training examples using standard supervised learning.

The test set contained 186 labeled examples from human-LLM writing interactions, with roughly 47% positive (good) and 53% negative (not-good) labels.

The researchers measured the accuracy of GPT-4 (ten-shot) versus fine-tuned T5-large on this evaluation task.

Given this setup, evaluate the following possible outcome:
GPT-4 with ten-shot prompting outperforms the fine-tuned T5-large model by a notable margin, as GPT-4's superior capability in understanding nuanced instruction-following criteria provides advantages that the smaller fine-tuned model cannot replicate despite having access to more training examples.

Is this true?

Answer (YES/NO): NO